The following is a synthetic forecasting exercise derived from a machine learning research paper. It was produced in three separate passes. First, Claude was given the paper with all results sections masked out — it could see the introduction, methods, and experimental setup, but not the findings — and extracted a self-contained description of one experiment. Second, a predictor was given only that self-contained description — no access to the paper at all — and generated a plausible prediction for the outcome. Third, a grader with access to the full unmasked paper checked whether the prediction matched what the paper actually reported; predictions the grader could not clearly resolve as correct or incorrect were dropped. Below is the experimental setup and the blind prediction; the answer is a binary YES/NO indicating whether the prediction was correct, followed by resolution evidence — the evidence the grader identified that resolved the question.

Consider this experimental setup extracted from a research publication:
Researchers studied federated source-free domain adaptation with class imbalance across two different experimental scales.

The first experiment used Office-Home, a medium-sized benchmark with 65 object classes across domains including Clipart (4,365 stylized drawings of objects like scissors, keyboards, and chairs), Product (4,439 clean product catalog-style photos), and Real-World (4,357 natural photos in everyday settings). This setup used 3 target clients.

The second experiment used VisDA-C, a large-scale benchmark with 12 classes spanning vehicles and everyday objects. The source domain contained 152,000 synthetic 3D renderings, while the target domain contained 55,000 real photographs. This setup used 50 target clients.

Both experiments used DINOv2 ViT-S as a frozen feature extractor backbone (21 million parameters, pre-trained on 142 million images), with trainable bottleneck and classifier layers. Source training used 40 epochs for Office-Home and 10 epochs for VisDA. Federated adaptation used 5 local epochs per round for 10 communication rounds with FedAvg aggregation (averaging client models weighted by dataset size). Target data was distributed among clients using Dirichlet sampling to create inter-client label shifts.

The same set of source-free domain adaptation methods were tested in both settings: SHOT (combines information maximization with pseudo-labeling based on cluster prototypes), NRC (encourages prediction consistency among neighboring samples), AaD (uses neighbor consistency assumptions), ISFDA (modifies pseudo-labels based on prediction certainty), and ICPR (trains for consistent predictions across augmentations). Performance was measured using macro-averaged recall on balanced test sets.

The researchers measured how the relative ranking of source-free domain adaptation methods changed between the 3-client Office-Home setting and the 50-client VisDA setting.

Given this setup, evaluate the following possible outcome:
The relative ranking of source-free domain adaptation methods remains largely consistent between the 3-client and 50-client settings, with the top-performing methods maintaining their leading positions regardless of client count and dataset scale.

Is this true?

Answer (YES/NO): NO